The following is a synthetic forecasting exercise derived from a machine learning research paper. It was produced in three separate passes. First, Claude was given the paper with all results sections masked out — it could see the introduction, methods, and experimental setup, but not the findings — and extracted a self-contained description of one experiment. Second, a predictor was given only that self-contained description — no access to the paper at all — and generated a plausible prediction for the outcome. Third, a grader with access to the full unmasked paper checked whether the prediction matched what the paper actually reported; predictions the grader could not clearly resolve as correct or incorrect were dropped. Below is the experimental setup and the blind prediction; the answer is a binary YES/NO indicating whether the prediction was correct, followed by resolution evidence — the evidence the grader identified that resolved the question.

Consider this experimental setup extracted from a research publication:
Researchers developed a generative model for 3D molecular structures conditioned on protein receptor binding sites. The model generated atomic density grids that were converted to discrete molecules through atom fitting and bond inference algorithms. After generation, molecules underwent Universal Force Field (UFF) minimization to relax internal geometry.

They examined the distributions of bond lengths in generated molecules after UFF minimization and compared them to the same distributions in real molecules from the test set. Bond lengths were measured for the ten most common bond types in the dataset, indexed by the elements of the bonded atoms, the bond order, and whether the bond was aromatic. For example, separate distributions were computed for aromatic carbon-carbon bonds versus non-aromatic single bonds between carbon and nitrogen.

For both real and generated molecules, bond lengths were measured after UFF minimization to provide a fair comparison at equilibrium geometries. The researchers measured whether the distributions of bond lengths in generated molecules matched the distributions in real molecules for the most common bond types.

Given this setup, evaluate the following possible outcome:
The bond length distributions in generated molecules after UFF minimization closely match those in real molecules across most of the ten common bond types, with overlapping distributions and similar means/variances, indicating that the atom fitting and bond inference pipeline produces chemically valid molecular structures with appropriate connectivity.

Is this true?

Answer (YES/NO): NO